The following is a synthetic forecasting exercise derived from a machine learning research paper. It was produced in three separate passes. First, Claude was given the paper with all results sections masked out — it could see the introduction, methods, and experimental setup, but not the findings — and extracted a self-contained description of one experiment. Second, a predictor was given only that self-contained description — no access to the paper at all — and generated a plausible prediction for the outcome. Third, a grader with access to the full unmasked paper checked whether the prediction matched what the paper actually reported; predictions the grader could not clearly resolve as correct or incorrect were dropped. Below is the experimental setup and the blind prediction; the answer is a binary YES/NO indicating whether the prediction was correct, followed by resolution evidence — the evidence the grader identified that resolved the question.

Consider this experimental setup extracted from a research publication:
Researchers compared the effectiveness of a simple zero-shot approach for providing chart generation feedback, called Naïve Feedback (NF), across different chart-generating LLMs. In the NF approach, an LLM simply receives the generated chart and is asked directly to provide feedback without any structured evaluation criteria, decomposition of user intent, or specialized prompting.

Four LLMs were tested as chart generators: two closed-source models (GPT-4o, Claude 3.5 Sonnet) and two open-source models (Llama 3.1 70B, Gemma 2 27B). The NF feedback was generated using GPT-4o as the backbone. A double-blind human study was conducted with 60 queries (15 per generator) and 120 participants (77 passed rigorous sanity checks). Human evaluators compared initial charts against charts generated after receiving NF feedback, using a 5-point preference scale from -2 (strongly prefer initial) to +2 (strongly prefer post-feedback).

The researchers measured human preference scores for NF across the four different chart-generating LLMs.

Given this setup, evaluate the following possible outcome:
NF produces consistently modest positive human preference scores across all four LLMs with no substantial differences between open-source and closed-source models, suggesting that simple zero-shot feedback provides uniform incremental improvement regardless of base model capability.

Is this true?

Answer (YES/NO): NO